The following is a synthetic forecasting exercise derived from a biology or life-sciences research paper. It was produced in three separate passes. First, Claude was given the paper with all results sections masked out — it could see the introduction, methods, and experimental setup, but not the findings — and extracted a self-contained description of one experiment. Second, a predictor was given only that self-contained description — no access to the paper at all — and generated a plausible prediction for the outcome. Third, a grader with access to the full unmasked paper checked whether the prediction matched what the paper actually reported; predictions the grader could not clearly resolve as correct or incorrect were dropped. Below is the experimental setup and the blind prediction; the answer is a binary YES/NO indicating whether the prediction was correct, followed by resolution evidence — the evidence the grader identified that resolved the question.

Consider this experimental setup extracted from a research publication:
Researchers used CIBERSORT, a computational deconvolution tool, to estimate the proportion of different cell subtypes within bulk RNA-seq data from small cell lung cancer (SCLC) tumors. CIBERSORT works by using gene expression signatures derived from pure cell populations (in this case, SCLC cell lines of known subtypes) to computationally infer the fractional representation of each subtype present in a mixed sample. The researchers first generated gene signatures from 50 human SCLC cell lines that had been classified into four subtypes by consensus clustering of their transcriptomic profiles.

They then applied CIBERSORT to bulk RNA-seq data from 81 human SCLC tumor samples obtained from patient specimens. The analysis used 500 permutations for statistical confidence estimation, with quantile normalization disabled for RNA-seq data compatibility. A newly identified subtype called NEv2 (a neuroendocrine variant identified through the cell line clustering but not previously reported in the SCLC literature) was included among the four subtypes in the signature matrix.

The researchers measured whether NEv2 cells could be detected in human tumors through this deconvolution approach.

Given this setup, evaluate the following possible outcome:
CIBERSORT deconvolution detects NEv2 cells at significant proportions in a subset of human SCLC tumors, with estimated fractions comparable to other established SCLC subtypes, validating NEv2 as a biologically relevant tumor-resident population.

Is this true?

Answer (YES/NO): YES